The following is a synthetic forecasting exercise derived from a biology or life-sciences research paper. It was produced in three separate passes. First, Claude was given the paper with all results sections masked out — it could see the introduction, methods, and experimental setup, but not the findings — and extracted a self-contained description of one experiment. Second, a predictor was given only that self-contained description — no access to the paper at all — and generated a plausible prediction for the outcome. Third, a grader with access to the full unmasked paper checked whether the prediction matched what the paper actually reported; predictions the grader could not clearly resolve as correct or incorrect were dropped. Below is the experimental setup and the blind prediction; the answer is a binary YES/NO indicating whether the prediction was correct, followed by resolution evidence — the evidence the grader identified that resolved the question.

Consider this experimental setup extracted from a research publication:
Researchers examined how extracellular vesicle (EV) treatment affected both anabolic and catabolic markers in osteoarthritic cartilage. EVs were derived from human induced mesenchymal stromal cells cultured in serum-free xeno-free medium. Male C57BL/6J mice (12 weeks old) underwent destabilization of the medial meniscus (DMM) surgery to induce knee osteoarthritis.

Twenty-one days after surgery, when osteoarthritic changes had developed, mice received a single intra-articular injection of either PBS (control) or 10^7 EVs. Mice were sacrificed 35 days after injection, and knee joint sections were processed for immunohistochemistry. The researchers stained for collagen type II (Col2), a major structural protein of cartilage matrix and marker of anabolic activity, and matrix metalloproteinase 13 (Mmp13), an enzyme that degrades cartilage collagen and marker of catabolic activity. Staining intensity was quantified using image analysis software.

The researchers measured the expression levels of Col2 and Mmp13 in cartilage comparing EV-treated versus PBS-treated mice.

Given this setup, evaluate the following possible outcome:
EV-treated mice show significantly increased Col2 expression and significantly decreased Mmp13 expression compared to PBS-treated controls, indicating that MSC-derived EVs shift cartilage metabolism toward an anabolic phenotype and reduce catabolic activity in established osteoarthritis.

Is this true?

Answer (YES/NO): YES